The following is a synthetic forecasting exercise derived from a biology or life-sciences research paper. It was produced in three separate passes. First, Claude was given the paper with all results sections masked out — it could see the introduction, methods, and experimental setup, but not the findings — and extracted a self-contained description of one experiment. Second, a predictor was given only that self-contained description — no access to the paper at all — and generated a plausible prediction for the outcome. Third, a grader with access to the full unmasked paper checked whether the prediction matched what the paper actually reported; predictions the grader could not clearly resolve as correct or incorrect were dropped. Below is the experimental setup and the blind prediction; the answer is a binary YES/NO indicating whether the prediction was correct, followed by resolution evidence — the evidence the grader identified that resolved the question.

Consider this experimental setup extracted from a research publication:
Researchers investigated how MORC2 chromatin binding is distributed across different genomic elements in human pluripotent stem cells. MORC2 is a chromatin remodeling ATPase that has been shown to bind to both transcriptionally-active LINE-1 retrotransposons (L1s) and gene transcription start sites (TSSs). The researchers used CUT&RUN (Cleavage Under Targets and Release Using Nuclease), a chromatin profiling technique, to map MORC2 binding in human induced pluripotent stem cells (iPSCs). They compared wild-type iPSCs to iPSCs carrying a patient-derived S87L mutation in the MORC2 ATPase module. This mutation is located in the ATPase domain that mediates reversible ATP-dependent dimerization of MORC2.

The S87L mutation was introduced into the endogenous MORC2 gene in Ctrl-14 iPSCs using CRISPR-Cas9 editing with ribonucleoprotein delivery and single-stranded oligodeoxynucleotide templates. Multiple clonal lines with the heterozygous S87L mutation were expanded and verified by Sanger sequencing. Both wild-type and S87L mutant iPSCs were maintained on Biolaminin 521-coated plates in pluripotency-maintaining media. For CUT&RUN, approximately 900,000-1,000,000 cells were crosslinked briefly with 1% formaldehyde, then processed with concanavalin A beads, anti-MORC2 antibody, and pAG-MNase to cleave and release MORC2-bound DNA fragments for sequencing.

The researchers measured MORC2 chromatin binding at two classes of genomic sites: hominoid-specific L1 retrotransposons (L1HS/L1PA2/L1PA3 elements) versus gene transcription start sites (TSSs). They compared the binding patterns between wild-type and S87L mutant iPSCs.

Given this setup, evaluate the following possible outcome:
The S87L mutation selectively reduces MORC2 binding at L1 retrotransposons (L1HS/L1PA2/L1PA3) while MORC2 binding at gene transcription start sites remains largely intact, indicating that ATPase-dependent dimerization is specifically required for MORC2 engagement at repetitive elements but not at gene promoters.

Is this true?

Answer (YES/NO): YES